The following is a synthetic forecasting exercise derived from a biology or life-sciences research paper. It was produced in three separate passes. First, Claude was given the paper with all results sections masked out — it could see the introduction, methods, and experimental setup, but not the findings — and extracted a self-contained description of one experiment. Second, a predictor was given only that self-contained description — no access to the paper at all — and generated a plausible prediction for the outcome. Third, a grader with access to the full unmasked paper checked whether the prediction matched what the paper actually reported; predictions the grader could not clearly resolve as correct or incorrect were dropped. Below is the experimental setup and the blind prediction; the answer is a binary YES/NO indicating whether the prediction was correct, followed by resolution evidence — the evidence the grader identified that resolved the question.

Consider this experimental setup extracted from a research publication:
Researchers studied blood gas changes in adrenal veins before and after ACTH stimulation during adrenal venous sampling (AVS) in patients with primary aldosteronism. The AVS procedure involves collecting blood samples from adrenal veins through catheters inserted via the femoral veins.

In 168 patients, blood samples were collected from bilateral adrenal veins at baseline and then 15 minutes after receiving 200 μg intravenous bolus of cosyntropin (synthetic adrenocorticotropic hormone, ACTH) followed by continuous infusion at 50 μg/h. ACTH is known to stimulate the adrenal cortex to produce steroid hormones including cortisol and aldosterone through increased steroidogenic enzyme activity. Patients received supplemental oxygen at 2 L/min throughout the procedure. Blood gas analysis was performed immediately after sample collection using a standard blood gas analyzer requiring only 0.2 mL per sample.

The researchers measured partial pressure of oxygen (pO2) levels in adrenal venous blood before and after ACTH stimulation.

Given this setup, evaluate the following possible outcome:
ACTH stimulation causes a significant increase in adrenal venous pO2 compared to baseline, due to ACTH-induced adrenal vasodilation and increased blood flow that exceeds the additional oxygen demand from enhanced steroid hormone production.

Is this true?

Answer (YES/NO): NO